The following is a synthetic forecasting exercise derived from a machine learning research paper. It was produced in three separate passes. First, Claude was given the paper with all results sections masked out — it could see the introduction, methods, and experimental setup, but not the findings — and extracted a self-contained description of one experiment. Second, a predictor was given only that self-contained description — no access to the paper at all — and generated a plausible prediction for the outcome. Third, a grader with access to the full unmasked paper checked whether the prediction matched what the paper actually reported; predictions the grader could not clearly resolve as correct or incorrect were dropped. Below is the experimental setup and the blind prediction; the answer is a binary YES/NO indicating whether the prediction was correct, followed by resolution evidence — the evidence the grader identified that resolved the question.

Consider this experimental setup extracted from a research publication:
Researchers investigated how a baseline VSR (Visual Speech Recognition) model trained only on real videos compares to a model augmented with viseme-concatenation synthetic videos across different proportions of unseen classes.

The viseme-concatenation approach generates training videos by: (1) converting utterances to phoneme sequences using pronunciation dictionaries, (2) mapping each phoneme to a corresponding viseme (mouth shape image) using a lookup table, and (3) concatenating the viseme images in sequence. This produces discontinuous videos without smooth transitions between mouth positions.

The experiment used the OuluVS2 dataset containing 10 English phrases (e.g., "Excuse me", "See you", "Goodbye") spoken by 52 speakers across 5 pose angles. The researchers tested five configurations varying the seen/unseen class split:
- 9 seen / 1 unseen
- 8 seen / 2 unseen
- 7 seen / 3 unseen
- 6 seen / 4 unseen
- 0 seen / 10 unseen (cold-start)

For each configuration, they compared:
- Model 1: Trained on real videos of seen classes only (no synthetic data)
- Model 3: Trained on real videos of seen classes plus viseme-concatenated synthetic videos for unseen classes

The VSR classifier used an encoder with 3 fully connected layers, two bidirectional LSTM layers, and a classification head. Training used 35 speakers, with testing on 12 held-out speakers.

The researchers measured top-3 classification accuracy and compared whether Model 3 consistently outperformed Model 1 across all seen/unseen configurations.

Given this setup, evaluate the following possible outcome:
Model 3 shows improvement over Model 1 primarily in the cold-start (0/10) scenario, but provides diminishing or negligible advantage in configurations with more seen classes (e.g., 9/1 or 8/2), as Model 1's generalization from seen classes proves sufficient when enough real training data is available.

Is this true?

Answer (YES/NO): NO